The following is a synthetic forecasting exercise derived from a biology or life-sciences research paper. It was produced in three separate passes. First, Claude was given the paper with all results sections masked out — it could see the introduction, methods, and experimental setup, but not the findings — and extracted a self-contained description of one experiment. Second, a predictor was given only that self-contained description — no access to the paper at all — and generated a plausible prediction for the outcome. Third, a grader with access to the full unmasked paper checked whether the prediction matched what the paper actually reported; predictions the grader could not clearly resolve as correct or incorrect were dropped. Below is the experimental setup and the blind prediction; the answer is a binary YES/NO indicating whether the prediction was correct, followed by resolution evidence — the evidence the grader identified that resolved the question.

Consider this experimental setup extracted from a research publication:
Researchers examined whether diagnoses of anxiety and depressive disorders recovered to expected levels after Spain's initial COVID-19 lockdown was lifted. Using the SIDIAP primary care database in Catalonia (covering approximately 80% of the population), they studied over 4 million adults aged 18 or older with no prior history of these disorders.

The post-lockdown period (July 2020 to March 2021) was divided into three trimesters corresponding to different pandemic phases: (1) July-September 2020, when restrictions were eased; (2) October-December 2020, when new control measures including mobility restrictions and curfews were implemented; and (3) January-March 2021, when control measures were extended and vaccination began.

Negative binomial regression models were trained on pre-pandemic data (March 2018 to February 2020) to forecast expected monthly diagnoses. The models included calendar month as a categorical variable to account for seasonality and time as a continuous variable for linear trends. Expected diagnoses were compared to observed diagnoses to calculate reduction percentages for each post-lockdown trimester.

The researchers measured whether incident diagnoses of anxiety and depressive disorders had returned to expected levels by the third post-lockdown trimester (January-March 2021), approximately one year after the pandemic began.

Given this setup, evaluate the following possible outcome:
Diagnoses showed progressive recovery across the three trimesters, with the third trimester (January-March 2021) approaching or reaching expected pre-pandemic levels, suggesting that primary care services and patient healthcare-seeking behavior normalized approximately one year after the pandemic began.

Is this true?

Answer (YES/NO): NO